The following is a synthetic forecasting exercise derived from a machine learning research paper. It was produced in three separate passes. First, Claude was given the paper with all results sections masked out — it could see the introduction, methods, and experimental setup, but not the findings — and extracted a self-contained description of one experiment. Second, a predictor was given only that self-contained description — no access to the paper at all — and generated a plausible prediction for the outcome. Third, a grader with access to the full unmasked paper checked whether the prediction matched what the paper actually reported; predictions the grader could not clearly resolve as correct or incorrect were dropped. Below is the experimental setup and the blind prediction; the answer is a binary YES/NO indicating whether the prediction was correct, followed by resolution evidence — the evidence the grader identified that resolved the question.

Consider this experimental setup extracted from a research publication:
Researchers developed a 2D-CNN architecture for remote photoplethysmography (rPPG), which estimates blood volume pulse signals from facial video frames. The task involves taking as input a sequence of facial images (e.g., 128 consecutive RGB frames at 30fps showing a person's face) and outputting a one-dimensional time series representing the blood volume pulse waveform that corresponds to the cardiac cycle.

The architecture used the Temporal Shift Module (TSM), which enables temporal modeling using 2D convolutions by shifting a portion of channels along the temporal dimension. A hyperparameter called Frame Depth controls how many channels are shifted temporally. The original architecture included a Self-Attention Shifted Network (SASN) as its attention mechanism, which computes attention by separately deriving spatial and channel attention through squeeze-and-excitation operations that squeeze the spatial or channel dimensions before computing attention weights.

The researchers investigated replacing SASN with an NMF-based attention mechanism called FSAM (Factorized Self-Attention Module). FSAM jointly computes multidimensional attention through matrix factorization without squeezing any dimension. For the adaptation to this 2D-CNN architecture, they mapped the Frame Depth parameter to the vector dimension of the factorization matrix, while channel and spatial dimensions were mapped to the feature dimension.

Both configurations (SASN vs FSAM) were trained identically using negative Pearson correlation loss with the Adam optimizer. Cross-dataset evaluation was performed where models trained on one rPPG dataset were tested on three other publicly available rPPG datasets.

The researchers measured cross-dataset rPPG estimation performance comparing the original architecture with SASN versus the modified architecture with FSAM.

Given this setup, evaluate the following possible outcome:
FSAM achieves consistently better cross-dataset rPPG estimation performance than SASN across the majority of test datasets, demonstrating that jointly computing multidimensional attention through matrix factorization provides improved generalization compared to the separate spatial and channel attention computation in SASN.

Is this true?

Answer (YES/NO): YES